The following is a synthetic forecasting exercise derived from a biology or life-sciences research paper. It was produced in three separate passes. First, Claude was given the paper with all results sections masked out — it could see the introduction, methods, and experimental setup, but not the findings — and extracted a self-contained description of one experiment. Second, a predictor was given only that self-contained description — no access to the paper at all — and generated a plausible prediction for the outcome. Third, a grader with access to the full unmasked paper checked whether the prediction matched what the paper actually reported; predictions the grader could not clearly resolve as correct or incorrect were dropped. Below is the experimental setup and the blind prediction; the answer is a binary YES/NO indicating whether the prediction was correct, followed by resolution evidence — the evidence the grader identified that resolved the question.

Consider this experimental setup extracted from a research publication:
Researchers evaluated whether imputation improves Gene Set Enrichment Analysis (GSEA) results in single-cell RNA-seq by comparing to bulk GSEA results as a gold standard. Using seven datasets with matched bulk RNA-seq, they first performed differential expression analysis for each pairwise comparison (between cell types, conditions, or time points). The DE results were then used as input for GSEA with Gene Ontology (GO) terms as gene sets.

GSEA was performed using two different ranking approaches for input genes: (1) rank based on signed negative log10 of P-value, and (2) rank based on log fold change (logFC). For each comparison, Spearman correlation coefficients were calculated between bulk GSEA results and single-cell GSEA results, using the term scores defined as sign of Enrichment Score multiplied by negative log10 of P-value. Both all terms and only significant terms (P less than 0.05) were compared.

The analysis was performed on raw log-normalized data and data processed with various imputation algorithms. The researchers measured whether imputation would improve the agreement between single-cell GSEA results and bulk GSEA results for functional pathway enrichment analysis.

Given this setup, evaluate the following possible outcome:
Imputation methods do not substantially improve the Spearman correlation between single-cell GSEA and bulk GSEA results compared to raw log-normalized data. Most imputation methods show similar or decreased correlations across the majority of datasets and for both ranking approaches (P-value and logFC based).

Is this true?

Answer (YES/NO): NO